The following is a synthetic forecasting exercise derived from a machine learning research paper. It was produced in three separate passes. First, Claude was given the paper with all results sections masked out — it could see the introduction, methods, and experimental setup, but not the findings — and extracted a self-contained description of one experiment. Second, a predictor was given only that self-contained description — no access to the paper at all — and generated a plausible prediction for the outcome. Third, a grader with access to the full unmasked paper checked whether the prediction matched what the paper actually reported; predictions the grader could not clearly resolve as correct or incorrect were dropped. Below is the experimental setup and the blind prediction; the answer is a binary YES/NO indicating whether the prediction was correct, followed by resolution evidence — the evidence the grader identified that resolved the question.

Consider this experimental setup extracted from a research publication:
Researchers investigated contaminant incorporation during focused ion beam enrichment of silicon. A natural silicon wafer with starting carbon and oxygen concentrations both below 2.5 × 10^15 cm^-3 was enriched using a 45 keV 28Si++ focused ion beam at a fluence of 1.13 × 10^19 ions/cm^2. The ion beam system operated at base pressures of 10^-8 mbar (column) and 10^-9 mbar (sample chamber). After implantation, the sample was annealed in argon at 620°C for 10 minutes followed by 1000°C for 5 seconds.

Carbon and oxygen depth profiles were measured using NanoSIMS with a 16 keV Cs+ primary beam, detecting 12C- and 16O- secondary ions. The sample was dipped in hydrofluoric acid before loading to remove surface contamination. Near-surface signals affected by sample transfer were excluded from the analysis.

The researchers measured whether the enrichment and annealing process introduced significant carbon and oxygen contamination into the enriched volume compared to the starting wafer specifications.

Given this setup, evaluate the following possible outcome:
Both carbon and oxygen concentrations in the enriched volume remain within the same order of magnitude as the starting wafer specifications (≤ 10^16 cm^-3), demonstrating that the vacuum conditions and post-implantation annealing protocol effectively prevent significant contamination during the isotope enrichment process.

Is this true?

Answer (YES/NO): YES